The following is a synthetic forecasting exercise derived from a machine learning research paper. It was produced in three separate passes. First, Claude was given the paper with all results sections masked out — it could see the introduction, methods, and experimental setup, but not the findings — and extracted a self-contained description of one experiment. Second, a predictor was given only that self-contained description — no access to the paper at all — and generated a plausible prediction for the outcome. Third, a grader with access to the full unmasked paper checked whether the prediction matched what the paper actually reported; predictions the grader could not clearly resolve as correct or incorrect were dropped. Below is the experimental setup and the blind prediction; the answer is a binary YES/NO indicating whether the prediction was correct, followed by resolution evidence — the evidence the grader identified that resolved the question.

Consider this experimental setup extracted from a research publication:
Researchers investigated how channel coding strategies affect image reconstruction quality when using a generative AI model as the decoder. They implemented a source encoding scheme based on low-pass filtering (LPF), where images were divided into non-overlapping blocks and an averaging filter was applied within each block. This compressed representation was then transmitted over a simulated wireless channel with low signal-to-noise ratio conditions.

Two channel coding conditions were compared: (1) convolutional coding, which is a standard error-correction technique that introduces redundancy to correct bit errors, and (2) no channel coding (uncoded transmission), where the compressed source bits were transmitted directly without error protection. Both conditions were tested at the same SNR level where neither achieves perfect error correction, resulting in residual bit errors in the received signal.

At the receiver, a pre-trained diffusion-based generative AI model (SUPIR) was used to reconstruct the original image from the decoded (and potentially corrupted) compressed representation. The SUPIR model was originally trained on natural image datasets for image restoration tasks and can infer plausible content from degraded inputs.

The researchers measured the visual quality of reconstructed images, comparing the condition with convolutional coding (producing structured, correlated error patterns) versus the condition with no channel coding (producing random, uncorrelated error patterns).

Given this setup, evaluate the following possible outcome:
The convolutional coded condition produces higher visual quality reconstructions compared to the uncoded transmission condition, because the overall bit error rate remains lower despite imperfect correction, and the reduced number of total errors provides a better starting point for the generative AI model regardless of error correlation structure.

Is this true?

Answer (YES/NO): NO